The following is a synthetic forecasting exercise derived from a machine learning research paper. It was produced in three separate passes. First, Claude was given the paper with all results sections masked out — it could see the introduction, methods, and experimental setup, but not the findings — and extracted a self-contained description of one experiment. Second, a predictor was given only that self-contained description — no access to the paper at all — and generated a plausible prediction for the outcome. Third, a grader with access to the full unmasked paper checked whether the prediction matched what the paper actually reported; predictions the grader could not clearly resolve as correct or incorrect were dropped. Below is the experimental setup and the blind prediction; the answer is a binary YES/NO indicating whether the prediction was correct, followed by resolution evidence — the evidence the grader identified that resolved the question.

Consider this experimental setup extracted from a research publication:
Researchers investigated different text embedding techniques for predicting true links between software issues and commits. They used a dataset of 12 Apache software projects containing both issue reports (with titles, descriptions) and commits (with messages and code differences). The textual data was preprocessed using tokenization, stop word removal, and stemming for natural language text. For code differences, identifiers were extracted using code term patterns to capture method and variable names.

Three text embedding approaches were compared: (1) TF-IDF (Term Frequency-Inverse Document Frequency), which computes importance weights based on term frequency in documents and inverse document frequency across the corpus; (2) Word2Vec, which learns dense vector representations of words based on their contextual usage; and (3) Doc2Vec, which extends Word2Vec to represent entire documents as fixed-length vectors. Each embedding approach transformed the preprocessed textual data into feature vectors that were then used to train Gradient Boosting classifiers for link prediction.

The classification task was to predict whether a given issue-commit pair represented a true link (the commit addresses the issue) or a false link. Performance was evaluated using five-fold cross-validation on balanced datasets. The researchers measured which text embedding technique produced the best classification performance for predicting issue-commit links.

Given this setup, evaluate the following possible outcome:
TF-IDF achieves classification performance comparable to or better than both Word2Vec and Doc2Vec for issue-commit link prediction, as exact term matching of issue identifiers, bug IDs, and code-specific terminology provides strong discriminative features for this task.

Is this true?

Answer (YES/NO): YES